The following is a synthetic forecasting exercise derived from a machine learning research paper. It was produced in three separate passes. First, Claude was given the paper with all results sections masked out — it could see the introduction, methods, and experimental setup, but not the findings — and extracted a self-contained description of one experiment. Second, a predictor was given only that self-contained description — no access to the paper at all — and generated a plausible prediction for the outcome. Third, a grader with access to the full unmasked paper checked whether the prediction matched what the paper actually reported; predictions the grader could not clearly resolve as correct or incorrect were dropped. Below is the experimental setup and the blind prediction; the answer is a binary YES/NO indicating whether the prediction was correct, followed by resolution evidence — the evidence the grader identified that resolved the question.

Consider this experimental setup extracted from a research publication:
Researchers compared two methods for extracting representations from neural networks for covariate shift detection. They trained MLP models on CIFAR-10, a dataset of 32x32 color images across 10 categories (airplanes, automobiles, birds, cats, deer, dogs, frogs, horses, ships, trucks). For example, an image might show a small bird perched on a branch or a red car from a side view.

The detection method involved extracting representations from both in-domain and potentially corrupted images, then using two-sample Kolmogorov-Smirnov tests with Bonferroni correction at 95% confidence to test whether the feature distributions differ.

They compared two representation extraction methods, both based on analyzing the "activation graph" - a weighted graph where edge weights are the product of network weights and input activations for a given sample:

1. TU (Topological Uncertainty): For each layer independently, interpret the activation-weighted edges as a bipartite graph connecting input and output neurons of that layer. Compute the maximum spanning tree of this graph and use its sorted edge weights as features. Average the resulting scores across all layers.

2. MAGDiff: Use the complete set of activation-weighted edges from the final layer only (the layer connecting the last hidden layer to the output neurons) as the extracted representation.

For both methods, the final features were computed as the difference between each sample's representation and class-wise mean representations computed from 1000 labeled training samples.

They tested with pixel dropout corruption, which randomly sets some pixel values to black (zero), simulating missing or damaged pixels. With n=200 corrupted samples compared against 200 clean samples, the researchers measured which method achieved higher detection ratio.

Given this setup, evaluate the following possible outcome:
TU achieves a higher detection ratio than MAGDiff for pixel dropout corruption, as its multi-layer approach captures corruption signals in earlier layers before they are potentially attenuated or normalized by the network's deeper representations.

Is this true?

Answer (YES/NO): YES